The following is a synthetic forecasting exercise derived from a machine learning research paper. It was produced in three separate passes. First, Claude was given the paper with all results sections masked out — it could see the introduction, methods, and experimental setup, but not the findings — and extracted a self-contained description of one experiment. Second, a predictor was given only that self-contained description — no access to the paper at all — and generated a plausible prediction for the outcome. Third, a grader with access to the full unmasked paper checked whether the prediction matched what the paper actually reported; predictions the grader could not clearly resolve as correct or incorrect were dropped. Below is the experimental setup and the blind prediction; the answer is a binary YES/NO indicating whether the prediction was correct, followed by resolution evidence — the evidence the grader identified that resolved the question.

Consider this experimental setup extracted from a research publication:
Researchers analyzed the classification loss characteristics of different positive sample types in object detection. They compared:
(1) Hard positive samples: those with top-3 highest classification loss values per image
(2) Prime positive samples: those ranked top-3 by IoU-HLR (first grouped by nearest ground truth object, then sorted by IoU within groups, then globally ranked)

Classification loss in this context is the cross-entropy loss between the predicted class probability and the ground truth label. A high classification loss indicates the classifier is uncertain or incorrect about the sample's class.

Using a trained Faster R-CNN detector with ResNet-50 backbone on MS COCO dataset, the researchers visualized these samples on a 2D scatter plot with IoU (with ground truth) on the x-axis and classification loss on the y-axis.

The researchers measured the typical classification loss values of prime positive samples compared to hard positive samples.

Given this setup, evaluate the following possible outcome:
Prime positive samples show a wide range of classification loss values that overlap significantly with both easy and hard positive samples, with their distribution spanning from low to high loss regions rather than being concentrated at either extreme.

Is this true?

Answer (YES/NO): NO